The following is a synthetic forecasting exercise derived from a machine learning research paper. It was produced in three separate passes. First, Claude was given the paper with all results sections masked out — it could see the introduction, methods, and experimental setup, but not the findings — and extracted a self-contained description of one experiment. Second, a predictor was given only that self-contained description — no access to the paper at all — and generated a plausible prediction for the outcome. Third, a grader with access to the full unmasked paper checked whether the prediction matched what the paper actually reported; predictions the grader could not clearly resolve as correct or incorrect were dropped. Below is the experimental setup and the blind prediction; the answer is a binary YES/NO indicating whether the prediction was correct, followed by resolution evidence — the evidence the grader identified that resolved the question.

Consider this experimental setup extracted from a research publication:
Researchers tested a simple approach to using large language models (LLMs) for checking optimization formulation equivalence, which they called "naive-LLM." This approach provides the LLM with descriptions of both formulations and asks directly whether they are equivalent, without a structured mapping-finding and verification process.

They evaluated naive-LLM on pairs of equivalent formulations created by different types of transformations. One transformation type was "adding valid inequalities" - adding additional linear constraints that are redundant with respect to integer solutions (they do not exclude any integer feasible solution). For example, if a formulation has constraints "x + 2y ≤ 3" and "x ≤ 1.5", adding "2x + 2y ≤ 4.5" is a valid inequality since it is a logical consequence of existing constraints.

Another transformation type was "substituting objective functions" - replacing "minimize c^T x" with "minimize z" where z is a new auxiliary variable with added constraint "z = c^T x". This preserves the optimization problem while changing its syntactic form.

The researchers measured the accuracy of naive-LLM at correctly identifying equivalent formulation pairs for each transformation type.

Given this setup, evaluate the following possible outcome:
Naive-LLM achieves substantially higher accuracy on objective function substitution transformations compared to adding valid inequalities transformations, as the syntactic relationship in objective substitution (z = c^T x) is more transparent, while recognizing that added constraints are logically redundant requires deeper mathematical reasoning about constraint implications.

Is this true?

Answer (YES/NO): YES